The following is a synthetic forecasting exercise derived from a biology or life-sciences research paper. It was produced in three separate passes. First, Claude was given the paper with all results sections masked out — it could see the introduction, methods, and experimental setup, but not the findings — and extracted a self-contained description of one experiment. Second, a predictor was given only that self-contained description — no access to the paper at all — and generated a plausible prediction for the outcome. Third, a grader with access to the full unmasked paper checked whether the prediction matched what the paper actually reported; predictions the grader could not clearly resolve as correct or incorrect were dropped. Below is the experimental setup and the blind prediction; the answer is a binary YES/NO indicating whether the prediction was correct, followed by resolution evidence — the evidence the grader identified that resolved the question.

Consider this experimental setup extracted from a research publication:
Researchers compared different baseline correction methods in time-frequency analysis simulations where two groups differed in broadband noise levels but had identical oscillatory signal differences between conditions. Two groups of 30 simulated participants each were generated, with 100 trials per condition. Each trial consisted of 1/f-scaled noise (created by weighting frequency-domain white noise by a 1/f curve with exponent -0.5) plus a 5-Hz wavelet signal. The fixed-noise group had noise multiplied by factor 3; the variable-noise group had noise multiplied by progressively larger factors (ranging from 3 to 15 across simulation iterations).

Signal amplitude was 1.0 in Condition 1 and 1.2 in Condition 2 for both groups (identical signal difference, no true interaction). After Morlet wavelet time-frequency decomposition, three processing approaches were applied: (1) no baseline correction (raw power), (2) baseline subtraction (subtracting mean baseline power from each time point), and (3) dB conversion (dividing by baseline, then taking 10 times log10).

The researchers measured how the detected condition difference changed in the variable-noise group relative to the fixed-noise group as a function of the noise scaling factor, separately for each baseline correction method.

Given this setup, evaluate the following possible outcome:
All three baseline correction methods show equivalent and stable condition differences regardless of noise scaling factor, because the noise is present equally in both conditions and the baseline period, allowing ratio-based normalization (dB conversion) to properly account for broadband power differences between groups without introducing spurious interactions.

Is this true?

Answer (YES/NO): NO